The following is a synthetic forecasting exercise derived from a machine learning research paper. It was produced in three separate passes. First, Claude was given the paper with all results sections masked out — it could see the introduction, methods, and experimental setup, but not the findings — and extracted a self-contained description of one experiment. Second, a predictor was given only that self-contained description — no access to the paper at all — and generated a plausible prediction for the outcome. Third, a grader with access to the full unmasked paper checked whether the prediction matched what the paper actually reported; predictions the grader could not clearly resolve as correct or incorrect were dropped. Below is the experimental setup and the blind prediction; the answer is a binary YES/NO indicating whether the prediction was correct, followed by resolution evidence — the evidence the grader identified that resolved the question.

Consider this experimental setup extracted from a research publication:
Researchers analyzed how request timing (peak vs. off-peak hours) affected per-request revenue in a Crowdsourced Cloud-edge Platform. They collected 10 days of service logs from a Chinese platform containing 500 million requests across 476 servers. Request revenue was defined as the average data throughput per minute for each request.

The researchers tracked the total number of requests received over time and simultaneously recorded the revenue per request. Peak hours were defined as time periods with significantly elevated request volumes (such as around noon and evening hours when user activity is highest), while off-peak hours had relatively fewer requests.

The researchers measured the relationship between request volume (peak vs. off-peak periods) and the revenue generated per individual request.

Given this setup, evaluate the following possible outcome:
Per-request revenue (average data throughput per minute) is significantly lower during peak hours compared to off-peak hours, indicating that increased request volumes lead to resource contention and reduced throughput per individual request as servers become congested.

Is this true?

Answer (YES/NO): YES